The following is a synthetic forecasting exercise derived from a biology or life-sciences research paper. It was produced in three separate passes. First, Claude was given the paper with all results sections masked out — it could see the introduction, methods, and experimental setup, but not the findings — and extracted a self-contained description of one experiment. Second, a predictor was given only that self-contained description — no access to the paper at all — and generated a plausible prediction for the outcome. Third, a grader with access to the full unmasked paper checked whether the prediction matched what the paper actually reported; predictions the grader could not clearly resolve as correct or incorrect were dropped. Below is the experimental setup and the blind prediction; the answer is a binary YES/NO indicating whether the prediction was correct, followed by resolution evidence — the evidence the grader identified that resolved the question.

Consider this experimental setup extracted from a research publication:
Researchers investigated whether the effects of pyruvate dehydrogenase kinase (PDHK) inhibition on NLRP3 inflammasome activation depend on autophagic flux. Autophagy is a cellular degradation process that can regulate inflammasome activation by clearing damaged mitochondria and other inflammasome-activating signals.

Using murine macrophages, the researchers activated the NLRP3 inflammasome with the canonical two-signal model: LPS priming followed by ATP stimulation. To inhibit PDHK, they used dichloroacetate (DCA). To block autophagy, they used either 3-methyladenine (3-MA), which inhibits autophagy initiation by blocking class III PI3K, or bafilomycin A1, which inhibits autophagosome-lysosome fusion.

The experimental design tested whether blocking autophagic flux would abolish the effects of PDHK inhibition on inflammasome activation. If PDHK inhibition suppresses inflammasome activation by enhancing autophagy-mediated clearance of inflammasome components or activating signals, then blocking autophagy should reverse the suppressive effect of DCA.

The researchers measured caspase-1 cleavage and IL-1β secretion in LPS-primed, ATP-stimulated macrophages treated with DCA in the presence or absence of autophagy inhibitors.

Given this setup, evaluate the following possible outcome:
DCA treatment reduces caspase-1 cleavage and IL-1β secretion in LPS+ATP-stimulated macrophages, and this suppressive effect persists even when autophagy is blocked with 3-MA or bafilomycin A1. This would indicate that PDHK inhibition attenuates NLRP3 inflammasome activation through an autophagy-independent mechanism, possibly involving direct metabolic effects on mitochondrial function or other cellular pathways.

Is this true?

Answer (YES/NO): YES